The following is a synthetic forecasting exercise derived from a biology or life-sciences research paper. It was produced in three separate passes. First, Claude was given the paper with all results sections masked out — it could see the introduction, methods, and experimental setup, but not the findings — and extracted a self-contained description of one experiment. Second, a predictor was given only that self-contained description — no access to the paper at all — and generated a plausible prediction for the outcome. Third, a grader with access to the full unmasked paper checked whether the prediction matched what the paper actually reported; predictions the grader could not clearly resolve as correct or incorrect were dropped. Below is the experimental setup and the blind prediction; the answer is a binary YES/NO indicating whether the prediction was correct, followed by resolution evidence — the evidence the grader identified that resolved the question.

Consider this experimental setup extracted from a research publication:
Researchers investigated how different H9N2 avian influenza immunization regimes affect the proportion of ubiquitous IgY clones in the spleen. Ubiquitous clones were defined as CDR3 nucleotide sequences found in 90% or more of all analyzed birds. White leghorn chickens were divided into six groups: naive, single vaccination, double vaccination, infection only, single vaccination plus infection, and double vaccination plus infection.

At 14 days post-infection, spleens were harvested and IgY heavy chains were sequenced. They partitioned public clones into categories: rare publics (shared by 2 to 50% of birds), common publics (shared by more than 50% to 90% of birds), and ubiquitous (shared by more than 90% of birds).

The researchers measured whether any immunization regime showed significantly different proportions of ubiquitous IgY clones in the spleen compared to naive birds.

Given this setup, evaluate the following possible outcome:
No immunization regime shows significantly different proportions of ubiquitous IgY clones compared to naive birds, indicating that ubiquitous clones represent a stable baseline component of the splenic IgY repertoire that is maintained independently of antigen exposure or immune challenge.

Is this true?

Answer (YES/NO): NO